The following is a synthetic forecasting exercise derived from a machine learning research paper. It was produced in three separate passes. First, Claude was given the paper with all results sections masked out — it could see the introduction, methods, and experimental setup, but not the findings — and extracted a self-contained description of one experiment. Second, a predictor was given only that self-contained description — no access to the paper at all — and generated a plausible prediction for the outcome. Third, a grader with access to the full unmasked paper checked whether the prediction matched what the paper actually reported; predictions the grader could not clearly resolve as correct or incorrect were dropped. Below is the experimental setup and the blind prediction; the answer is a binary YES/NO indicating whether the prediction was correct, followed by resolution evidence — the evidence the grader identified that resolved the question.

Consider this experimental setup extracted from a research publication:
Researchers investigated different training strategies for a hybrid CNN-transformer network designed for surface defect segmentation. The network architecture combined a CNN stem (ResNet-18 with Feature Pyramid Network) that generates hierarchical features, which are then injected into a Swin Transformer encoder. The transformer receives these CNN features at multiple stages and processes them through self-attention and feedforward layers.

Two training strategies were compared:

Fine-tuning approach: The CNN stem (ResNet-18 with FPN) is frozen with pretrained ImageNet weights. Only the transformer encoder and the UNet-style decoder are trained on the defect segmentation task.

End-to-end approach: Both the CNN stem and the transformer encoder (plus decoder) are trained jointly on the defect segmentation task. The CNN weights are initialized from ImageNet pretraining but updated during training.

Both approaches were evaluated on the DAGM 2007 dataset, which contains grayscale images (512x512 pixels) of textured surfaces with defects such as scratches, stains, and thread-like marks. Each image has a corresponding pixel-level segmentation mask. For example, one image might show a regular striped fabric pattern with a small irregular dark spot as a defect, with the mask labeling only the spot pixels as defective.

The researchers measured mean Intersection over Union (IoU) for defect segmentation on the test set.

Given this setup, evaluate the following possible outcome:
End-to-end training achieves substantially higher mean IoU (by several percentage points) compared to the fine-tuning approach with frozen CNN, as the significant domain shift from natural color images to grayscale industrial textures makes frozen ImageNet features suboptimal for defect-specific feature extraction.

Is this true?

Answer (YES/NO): NO